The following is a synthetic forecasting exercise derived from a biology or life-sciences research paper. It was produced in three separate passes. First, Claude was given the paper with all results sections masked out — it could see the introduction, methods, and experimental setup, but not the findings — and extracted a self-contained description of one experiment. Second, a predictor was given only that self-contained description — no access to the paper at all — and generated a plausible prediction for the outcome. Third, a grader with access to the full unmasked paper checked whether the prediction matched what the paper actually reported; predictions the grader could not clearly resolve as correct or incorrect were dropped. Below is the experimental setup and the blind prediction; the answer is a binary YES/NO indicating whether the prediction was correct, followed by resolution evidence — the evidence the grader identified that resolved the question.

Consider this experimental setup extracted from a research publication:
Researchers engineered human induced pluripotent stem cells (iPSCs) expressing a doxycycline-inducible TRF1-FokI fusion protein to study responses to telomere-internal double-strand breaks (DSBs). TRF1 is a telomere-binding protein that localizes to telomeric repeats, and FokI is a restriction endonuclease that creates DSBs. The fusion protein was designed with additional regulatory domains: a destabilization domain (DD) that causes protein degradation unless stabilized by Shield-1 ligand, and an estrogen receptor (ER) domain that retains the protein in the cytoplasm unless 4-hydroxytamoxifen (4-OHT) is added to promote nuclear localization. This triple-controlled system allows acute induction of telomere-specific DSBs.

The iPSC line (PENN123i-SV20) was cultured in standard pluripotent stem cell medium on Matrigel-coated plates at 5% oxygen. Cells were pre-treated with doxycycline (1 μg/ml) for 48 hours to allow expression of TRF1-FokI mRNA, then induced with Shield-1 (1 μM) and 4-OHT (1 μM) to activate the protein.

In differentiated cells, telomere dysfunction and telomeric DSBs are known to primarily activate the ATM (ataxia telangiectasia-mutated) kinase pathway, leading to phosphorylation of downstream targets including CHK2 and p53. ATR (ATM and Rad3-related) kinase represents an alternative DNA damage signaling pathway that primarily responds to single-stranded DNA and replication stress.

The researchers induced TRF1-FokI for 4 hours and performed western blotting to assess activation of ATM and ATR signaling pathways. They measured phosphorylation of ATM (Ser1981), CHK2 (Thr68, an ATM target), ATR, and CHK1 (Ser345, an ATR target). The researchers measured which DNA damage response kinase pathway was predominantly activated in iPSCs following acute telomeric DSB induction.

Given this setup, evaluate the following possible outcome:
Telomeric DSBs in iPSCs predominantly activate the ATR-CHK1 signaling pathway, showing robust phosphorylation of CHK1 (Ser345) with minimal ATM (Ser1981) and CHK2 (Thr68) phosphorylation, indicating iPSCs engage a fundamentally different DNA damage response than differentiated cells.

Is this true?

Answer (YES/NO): NO